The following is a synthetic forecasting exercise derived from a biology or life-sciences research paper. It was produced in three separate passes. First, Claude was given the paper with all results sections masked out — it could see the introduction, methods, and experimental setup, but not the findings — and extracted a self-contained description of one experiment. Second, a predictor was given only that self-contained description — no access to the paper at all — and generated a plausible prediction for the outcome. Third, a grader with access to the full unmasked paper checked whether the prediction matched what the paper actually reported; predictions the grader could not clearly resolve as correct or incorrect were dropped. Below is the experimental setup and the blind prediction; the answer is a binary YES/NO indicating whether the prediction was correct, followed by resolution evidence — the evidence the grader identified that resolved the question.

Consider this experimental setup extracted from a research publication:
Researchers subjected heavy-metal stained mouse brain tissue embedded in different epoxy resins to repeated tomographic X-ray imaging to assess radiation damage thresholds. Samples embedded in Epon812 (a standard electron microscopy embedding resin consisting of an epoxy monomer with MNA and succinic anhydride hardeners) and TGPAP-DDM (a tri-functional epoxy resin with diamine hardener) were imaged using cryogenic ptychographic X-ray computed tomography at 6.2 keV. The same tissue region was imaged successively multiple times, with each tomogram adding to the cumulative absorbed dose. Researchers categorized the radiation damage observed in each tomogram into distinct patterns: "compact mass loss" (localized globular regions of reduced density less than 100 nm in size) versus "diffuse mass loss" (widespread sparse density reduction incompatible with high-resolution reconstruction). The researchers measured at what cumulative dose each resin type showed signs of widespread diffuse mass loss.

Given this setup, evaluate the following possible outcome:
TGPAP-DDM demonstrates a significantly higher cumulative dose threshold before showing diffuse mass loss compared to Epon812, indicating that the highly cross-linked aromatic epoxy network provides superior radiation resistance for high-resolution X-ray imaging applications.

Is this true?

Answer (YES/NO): YES